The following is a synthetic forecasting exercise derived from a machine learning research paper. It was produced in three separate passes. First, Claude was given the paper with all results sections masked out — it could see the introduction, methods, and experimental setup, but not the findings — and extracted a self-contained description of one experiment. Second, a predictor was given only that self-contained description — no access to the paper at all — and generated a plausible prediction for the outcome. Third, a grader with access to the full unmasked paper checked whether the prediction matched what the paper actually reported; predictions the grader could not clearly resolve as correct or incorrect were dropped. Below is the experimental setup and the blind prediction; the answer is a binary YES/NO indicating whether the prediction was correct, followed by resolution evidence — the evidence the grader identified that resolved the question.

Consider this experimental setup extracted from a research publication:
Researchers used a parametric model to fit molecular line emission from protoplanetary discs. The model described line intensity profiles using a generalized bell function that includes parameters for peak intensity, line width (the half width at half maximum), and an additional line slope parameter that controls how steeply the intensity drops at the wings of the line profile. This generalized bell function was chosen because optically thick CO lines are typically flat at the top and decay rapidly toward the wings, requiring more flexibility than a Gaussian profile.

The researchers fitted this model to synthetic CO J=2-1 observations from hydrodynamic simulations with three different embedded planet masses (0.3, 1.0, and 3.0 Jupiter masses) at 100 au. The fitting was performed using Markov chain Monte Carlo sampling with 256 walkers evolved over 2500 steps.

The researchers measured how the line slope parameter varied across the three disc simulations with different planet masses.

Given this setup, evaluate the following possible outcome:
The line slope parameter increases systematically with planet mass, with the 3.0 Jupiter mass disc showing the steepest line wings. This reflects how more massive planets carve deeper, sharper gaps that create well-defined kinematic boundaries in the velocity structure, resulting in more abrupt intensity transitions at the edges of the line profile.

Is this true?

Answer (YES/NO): NO